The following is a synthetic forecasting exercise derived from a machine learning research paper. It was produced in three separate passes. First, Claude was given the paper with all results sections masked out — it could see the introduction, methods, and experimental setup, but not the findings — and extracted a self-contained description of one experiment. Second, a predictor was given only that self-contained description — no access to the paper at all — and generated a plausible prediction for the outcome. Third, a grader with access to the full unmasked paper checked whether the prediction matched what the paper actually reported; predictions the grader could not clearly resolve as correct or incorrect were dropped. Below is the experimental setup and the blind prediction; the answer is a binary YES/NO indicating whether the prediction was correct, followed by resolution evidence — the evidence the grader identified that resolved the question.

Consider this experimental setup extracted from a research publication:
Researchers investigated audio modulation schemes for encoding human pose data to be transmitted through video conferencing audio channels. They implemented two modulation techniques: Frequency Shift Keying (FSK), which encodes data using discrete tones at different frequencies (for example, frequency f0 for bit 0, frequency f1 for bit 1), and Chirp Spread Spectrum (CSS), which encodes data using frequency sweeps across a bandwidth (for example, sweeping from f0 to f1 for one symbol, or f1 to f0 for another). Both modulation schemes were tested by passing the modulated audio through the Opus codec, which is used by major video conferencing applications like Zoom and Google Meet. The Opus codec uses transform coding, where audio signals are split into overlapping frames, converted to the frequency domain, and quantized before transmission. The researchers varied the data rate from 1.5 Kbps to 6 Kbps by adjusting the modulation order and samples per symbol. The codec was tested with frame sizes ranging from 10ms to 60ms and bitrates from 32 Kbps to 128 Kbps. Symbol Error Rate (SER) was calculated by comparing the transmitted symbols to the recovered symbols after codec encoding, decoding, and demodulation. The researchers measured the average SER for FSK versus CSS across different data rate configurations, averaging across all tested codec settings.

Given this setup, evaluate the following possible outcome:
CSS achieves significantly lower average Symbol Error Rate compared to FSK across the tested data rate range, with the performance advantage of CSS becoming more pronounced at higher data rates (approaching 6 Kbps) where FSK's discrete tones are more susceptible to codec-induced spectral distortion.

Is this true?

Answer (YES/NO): YES